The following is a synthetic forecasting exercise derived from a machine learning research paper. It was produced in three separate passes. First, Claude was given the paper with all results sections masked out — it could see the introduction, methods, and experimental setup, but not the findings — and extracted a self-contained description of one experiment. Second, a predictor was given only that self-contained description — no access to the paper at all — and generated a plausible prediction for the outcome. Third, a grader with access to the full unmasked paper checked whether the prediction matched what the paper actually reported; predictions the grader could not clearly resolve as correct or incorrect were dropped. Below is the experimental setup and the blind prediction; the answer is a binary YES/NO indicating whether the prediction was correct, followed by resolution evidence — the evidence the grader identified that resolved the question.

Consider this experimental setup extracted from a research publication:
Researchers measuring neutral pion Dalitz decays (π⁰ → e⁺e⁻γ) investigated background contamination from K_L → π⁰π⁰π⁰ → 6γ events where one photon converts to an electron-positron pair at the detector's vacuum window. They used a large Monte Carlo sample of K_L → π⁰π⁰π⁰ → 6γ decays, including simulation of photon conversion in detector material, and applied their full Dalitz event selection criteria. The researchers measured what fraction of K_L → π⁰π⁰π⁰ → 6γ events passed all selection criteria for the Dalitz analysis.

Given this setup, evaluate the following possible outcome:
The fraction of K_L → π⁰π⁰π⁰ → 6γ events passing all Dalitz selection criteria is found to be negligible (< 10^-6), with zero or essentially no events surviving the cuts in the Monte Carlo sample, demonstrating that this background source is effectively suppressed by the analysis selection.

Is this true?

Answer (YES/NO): NO